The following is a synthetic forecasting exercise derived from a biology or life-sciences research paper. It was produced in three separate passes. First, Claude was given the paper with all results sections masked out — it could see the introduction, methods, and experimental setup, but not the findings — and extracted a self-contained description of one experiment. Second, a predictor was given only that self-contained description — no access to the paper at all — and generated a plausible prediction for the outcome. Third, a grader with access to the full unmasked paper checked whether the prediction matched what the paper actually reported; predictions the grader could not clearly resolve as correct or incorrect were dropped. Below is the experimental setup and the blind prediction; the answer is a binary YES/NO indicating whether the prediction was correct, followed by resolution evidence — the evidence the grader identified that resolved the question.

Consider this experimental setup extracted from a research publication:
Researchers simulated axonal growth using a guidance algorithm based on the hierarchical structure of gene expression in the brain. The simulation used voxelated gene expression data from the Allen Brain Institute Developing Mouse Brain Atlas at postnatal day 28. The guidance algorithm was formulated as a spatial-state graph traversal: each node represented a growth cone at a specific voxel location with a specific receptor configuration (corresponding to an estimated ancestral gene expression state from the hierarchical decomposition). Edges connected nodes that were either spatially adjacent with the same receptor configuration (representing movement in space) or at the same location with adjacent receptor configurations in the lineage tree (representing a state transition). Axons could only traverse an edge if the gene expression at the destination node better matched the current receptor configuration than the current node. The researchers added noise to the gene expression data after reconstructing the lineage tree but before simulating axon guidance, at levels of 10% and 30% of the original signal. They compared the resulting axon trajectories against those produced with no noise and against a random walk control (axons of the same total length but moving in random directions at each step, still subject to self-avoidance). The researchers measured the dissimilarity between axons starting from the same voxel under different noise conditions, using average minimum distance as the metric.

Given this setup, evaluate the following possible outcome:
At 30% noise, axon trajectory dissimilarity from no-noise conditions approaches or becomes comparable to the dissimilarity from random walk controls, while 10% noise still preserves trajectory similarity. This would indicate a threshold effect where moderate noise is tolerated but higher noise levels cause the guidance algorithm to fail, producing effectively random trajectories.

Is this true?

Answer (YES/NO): NO